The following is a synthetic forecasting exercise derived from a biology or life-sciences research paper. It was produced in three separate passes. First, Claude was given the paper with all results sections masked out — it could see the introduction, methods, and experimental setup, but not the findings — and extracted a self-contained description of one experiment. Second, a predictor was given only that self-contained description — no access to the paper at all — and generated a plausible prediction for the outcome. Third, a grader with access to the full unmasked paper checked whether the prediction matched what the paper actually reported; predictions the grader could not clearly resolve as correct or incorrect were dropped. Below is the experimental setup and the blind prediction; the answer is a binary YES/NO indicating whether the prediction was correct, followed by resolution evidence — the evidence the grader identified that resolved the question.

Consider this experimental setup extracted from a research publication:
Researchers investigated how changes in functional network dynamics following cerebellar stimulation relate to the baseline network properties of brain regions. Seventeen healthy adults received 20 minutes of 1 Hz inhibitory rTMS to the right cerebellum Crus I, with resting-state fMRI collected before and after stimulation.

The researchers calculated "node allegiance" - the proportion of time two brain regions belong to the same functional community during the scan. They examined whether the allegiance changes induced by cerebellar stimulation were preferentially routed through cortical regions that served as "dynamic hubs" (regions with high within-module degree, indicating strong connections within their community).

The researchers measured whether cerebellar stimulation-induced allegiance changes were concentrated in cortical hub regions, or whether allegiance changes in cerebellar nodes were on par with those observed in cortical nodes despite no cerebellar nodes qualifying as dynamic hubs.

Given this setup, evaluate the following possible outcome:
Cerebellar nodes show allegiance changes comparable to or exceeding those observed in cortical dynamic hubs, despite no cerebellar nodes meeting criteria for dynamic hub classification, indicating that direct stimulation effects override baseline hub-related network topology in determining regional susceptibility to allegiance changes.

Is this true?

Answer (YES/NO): YES